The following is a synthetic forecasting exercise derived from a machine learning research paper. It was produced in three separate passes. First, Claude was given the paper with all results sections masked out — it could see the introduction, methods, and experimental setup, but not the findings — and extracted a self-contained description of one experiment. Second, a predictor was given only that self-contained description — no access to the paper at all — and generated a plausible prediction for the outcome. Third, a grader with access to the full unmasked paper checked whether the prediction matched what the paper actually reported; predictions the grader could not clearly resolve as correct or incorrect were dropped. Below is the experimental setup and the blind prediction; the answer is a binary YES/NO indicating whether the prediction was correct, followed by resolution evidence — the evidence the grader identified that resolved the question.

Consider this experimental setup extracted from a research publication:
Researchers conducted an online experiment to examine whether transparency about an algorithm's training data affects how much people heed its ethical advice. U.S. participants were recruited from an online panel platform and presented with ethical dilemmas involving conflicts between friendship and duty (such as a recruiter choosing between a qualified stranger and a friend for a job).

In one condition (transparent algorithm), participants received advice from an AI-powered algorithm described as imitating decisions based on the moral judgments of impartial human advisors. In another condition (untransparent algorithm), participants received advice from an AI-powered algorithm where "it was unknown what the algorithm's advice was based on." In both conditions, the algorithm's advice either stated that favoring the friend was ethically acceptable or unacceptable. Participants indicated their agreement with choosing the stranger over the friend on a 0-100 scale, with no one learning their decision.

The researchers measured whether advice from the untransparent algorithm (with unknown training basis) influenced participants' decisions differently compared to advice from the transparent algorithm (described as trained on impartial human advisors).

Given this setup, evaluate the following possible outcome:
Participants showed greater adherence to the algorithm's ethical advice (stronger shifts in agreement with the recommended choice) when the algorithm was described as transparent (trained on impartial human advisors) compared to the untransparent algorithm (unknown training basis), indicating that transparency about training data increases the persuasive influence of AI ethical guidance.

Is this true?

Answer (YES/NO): NO